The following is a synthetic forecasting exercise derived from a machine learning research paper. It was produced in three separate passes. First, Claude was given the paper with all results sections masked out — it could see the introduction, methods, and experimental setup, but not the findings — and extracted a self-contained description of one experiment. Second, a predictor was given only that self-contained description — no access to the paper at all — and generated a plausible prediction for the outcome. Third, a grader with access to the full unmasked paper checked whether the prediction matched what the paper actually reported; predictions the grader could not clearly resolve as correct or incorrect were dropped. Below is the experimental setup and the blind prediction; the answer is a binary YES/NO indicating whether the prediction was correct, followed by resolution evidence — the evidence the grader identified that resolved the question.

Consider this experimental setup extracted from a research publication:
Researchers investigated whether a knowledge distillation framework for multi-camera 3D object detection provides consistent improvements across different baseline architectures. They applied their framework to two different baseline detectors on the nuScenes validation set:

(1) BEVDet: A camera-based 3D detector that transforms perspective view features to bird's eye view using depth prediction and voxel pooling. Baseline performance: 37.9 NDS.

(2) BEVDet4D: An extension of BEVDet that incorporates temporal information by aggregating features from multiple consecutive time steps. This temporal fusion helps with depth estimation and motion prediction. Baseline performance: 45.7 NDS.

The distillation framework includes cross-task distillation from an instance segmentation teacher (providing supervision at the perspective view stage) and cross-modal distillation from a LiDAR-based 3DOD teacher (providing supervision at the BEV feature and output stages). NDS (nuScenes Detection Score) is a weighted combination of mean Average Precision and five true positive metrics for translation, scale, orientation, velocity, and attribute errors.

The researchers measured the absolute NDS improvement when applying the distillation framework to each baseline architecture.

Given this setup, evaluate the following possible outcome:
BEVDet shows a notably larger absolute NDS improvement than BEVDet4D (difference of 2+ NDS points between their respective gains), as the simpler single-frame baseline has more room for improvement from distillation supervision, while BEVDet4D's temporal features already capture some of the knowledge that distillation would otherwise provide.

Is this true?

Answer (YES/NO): NO